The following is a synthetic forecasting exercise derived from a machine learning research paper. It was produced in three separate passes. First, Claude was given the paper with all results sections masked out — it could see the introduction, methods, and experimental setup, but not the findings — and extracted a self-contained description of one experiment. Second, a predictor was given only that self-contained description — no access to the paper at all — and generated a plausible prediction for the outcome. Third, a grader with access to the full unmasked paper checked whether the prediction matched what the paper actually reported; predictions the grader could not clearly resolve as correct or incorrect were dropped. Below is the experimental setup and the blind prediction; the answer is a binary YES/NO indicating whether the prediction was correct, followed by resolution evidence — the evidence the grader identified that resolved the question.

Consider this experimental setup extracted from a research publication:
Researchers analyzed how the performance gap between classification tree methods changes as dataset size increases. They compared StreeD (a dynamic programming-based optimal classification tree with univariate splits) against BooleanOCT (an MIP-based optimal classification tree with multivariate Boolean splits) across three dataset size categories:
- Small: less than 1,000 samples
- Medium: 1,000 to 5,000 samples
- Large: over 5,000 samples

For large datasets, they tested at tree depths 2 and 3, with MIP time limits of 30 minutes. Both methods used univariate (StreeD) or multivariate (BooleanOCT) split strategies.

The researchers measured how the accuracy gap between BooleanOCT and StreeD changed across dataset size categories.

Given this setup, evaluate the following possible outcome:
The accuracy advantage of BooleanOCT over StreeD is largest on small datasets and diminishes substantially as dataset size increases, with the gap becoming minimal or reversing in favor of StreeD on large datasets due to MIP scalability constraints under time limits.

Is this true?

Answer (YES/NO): YES